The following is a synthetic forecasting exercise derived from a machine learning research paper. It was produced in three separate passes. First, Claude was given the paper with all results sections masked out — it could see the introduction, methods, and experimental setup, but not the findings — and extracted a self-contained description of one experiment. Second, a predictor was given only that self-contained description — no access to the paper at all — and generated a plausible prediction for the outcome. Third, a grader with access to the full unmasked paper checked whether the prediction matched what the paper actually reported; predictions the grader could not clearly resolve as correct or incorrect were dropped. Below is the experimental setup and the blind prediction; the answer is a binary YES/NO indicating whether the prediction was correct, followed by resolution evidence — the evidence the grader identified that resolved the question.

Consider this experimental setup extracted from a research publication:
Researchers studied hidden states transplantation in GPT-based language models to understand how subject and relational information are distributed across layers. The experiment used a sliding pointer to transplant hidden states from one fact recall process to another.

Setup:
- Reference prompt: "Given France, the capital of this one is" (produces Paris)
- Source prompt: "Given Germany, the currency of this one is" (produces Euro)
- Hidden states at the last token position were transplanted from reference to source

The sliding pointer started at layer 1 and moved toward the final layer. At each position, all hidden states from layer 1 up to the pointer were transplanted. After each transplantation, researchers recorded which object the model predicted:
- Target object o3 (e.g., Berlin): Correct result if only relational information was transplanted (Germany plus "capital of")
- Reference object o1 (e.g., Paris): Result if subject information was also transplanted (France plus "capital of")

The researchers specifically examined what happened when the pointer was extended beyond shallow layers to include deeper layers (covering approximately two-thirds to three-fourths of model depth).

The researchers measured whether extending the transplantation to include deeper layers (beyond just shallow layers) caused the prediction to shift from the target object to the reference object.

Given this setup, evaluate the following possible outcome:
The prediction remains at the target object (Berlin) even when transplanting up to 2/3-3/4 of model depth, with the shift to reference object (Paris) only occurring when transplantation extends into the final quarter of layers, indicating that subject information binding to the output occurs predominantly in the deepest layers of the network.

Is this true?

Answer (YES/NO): NO